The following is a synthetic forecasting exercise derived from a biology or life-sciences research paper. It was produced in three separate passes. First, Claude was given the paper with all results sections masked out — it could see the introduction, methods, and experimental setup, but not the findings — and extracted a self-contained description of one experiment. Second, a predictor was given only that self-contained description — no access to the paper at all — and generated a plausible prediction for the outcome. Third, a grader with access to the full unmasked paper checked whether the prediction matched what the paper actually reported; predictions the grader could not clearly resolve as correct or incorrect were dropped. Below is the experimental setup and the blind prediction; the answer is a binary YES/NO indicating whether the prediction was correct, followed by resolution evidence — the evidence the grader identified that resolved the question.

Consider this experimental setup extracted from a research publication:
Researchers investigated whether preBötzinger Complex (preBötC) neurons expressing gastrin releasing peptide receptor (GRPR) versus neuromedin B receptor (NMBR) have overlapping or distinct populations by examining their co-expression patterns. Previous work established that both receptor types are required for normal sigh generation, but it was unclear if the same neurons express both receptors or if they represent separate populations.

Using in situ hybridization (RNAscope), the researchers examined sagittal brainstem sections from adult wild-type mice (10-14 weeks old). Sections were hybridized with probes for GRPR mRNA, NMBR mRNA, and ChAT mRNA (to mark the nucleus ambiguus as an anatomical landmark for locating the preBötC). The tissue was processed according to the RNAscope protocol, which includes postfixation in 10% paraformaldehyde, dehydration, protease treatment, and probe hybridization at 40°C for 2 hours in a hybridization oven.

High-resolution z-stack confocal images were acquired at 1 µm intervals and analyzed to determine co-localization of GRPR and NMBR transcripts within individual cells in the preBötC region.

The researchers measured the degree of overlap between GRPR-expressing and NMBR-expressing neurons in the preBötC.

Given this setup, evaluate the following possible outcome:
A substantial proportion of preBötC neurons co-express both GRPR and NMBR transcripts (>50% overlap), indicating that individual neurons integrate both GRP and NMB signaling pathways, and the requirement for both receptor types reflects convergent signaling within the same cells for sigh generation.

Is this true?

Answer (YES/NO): NO